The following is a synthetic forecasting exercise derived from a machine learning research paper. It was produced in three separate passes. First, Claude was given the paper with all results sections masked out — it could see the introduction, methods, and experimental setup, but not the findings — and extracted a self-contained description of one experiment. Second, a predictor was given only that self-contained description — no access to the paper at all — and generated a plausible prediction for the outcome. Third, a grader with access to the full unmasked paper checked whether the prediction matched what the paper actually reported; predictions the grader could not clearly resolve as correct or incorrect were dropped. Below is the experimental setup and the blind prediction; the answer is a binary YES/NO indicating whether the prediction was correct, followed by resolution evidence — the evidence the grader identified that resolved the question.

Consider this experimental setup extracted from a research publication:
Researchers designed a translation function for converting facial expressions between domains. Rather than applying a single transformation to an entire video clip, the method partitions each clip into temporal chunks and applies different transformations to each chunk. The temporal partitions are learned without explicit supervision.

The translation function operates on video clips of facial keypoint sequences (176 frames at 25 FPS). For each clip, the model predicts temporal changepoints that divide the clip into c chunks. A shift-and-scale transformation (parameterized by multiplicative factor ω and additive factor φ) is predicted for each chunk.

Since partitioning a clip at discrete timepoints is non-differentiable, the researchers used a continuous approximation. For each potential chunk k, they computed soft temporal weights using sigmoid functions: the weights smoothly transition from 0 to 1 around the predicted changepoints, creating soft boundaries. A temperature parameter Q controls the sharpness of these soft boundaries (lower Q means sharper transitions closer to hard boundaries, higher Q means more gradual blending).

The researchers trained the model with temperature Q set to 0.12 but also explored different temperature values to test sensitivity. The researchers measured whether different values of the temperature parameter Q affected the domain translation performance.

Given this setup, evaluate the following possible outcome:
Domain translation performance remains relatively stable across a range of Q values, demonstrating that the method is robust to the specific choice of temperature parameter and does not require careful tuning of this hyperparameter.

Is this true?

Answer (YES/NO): YES